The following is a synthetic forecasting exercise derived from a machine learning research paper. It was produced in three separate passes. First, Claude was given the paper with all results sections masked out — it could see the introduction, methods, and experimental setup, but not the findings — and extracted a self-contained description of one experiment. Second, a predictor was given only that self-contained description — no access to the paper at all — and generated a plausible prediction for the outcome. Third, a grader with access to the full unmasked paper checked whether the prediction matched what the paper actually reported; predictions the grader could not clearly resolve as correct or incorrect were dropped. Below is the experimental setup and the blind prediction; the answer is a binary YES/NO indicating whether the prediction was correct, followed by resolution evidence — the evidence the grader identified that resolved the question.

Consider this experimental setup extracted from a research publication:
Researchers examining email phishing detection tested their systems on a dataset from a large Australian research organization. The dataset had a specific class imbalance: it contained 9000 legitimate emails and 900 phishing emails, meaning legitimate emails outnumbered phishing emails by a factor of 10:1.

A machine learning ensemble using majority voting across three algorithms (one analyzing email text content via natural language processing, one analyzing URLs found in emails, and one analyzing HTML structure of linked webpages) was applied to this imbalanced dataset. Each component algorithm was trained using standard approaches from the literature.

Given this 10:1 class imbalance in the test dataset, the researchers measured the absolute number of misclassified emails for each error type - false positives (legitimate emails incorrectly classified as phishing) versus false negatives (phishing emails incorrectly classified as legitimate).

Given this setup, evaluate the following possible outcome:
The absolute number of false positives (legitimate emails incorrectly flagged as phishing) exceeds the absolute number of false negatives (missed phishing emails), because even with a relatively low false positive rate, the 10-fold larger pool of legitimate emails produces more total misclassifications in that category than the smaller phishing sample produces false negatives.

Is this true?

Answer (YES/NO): NO